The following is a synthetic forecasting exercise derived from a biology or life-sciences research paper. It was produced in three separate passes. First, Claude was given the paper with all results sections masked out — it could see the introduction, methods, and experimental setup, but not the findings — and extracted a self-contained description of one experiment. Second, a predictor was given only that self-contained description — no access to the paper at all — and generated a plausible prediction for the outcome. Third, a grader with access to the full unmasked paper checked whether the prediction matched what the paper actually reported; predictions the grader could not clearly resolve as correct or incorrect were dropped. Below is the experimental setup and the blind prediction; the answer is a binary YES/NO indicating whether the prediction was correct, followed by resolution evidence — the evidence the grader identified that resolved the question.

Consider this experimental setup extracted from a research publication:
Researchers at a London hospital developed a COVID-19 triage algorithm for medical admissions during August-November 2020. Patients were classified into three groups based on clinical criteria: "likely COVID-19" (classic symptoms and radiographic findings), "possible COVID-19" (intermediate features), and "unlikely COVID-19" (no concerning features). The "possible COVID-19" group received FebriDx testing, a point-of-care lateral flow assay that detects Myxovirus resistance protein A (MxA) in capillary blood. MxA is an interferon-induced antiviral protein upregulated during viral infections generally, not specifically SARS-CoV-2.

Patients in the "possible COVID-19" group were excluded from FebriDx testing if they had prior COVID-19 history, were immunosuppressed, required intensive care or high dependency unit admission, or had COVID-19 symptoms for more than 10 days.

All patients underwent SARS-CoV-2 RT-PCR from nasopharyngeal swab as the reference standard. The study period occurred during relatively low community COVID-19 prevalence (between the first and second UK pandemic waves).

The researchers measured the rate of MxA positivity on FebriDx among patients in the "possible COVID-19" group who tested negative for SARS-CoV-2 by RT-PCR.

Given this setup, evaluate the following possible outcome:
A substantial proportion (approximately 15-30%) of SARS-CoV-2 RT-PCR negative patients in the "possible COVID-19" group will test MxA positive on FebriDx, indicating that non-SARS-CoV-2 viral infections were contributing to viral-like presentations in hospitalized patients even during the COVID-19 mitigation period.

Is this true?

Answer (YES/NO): NO